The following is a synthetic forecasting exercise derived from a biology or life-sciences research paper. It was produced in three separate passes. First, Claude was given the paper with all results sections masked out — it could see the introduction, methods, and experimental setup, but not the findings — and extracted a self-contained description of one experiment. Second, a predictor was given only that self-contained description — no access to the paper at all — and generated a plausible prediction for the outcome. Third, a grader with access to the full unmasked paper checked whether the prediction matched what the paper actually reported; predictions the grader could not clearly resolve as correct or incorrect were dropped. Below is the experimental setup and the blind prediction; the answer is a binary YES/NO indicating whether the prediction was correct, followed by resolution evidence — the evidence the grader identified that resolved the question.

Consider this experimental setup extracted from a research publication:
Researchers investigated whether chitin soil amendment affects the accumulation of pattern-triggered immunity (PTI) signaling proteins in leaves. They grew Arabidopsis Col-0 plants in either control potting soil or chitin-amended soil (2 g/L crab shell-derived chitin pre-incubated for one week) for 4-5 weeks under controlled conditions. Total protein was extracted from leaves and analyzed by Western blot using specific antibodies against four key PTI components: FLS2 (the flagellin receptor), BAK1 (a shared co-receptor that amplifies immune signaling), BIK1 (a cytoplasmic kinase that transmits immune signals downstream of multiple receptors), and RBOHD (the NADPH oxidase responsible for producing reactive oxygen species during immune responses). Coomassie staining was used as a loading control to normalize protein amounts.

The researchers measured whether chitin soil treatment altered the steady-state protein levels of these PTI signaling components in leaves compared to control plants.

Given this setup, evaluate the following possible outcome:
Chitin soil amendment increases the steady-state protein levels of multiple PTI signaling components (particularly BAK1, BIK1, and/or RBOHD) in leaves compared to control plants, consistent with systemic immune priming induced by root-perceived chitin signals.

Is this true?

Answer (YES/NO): YES